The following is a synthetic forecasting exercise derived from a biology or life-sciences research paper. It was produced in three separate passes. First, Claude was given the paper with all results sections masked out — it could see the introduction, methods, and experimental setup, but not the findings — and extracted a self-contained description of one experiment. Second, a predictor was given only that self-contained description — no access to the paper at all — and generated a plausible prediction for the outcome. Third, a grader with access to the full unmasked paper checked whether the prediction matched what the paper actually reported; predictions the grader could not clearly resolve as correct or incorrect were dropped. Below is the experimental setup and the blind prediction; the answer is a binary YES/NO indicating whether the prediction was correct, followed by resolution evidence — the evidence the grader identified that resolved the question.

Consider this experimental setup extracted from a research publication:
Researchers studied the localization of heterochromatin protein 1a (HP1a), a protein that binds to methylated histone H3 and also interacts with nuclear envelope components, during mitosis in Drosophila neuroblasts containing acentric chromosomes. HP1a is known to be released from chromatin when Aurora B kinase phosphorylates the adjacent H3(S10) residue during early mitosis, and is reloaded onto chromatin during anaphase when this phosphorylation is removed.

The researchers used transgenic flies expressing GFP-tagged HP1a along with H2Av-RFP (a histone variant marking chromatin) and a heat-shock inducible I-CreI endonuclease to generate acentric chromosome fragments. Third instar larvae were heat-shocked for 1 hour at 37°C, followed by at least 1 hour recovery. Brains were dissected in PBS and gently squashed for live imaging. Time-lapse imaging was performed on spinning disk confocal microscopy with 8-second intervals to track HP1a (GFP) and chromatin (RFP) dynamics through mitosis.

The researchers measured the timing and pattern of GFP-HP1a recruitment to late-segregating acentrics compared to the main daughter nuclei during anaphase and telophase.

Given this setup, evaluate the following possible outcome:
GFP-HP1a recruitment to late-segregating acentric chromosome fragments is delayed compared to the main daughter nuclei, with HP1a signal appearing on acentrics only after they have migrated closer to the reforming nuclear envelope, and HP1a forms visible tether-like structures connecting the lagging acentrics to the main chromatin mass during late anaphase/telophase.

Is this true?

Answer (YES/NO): NO